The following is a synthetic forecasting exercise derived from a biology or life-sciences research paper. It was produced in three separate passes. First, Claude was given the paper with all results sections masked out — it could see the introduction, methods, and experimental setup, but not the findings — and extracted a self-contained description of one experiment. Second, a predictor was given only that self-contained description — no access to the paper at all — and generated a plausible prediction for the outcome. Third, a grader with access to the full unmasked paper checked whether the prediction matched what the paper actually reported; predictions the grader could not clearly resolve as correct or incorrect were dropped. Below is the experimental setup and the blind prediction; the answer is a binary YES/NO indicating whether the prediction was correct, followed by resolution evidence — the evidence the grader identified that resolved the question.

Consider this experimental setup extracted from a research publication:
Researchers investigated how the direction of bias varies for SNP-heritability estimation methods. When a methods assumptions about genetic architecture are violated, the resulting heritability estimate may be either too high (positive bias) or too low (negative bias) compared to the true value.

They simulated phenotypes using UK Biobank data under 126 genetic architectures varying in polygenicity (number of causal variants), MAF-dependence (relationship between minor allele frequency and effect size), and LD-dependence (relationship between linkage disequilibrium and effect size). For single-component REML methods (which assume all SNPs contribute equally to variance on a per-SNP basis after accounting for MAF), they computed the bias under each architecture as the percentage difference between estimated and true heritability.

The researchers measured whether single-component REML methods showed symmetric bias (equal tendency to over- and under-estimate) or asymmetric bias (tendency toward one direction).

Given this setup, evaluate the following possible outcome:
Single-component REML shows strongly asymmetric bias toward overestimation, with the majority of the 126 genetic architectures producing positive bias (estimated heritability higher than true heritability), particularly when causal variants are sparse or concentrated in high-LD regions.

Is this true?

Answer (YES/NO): NO